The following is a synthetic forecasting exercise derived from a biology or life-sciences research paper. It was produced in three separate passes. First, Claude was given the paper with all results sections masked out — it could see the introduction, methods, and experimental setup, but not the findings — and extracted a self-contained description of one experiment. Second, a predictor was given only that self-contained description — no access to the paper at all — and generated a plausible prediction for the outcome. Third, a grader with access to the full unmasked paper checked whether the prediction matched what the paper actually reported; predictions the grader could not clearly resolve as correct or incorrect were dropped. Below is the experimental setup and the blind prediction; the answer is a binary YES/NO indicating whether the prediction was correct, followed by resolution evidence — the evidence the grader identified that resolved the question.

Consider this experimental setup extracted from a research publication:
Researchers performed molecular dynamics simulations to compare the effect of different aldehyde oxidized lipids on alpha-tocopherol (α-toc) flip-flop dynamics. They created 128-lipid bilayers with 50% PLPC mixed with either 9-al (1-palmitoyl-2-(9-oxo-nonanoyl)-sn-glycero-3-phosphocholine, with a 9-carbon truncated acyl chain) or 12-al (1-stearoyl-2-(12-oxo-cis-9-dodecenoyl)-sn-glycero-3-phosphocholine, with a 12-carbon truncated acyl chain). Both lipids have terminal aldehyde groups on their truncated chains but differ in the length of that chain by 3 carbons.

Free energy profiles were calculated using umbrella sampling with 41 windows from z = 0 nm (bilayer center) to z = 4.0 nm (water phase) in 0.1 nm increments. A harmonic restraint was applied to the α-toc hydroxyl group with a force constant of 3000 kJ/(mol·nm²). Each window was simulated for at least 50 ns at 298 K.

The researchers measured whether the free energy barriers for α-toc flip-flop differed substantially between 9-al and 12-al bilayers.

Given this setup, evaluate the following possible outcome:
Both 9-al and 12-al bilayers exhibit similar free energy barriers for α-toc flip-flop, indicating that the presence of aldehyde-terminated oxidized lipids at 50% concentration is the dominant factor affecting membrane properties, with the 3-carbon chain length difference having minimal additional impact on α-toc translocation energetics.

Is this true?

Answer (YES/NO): YES